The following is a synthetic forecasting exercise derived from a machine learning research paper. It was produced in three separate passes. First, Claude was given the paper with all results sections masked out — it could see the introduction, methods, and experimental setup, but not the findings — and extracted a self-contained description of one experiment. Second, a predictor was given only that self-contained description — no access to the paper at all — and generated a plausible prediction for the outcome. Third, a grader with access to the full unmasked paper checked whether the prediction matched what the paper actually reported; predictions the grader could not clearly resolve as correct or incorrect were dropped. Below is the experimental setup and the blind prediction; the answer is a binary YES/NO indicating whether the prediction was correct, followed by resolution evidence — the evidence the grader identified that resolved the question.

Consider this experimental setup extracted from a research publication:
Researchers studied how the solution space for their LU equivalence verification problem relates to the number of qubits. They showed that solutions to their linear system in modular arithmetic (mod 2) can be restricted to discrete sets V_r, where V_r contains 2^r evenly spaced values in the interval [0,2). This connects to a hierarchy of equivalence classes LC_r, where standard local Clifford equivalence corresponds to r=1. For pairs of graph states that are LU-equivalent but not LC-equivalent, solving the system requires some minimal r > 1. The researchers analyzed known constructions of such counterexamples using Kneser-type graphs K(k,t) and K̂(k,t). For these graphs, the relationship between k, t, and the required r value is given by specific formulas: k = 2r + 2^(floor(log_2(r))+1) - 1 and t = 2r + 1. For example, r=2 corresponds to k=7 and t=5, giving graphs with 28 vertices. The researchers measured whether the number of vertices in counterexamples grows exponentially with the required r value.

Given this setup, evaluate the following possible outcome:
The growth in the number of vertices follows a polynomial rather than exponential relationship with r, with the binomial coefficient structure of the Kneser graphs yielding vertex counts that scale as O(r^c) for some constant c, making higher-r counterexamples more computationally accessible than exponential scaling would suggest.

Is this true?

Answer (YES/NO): NO